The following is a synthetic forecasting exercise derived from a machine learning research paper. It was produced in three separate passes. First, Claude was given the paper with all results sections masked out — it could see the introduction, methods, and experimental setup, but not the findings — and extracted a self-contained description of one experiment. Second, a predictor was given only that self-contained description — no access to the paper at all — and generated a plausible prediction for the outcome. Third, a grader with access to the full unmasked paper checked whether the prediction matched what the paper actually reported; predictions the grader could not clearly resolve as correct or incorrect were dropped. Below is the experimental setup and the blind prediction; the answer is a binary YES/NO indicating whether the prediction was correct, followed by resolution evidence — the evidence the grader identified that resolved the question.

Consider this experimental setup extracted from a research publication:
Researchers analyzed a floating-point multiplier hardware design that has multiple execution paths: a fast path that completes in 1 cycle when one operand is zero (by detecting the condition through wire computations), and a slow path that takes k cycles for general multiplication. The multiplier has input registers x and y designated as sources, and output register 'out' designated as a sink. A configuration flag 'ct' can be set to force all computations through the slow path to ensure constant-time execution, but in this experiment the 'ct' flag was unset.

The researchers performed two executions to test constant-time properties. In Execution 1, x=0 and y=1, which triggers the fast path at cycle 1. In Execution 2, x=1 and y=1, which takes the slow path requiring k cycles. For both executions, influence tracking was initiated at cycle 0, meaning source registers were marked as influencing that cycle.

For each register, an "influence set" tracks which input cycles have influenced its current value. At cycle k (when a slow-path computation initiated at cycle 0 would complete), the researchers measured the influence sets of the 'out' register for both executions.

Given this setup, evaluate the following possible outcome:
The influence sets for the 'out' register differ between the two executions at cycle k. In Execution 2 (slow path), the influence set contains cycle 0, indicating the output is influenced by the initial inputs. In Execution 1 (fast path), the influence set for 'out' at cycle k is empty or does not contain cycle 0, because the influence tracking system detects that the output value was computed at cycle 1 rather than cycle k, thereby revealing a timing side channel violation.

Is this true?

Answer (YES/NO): YES